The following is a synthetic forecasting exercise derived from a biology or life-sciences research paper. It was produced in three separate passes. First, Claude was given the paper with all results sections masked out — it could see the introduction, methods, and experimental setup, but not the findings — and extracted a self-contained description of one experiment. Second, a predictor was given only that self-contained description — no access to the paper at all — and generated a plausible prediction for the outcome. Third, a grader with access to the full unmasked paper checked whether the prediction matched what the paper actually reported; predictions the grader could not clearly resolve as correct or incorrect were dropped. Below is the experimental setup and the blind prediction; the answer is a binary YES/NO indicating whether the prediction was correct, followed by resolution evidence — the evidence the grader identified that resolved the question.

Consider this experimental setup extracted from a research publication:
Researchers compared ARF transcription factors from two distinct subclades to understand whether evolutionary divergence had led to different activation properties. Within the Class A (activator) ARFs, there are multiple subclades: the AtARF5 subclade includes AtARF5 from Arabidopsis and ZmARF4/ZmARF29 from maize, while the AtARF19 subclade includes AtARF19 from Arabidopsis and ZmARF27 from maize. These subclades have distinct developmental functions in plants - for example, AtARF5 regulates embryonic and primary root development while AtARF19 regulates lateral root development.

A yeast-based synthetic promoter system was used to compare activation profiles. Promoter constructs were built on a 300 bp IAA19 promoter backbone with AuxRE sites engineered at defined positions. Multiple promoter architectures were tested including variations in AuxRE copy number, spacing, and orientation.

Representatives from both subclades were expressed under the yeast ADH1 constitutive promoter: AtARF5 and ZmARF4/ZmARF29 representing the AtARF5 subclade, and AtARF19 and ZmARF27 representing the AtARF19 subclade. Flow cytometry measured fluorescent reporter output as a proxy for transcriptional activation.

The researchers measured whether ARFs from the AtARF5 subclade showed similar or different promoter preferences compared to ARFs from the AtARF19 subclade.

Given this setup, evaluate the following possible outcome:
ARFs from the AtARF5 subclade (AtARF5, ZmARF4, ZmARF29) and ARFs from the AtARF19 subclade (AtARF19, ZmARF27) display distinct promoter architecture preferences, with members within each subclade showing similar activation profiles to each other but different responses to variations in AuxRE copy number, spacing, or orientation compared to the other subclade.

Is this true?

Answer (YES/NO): NO